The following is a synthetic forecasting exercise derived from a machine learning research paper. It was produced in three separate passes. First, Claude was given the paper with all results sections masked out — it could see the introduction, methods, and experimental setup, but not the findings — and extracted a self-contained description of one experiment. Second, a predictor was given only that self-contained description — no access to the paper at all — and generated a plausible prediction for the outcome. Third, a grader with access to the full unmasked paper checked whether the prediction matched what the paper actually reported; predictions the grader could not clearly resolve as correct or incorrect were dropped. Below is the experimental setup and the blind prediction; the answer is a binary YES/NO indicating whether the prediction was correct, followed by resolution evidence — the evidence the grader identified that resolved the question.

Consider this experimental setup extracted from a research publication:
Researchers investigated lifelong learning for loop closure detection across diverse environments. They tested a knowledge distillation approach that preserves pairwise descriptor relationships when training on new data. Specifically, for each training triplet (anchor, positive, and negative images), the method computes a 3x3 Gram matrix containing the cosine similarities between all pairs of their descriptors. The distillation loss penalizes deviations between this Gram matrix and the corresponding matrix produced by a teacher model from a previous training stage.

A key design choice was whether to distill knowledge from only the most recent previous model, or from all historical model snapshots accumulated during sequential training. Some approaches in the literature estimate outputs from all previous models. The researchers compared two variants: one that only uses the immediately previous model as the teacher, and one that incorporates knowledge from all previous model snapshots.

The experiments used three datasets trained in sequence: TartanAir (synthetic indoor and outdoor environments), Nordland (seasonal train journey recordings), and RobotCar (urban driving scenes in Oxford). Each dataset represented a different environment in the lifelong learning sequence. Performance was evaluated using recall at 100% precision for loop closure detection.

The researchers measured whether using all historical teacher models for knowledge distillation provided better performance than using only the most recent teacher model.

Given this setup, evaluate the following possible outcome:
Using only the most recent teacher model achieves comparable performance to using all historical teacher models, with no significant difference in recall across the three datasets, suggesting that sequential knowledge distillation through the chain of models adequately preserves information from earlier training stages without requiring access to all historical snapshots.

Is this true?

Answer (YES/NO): NO